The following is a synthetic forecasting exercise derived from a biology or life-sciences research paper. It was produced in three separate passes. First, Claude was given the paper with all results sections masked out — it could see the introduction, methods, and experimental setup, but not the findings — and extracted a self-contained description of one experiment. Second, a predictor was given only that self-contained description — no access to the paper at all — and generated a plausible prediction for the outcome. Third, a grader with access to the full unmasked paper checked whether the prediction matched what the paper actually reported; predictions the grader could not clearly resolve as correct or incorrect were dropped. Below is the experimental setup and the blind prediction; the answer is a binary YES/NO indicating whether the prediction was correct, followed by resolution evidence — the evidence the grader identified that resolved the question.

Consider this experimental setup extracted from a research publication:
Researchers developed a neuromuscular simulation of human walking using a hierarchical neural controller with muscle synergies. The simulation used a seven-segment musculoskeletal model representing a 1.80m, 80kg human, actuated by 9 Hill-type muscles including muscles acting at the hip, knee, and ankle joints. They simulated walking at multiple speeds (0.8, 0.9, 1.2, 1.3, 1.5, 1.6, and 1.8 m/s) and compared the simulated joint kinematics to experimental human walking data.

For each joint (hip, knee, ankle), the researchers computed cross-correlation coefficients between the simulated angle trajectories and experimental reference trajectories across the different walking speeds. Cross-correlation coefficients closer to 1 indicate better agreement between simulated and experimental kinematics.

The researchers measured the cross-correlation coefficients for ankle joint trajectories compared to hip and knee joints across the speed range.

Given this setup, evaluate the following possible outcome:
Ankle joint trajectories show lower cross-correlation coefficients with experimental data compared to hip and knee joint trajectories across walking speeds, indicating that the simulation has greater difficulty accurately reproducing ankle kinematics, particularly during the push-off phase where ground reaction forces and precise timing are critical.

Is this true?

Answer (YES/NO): YES